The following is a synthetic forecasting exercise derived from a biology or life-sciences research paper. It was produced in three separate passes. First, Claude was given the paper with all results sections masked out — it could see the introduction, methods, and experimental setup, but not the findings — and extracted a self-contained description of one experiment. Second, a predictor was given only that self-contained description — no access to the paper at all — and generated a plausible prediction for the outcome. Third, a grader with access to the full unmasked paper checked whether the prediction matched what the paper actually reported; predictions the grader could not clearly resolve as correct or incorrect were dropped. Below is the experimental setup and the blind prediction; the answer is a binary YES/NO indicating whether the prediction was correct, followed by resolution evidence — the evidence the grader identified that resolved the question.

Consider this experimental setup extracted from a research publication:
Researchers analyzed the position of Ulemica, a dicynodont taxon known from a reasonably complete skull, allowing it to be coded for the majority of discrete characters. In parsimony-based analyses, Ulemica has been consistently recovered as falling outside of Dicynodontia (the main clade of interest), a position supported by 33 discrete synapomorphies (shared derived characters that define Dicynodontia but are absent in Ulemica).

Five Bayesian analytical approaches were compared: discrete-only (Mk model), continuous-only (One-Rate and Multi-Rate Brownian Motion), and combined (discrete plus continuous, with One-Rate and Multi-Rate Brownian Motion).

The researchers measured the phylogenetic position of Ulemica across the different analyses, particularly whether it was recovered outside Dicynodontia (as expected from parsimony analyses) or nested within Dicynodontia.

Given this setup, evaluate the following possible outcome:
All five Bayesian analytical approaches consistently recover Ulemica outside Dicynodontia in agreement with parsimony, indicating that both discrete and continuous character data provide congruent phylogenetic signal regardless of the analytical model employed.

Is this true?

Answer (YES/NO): NO